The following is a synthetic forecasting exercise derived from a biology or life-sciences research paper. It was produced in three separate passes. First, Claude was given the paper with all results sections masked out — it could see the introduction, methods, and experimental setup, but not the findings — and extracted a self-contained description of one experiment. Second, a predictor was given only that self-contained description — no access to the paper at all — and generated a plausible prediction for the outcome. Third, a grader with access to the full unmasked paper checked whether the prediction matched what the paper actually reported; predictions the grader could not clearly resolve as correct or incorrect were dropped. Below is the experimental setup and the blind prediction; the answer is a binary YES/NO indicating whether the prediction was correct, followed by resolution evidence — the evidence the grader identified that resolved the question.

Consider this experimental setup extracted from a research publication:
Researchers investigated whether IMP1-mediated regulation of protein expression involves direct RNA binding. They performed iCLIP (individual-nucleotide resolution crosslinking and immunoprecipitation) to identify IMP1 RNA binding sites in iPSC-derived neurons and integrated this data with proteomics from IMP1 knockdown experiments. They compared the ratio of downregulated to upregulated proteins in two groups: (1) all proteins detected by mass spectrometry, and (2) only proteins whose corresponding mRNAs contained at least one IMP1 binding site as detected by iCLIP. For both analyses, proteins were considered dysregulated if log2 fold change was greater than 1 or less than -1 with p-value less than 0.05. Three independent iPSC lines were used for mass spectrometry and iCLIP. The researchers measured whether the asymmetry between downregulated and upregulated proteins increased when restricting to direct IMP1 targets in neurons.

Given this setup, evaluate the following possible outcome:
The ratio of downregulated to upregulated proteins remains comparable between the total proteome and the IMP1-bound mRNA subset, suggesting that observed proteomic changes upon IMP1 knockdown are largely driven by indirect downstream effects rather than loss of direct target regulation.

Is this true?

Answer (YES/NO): NO